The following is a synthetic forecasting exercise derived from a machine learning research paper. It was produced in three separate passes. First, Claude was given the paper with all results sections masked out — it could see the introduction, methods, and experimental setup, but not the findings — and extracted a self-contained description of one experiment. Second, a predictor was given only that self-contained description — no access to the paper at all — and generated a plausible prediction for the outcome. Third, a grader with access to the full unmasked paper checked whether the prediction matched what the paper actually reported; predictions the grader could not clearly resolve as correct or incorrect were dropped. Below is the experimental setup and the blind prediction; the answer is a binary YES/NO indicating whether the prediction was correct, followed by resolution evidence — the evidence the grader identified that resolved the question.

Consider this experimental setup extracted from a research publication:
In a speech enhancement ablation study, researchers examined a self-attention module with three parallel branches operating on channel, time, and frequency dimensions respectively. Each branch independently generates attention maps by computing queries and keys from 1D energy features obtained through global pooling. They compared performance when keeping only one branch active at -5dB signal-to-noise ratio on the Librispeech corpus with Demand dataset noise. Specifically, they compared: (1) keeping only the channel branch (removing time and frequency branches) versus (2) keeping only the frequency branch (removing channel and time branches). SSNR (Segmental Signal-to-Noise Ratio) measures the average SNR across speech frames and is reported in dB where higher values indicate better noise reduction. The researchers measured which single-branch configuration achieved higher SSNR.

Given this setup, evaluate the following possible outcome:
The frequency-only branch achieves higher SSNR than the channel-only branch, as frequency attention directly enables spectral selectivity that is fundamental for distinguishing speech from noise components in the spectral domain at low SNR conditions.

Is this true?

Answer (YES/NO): YES